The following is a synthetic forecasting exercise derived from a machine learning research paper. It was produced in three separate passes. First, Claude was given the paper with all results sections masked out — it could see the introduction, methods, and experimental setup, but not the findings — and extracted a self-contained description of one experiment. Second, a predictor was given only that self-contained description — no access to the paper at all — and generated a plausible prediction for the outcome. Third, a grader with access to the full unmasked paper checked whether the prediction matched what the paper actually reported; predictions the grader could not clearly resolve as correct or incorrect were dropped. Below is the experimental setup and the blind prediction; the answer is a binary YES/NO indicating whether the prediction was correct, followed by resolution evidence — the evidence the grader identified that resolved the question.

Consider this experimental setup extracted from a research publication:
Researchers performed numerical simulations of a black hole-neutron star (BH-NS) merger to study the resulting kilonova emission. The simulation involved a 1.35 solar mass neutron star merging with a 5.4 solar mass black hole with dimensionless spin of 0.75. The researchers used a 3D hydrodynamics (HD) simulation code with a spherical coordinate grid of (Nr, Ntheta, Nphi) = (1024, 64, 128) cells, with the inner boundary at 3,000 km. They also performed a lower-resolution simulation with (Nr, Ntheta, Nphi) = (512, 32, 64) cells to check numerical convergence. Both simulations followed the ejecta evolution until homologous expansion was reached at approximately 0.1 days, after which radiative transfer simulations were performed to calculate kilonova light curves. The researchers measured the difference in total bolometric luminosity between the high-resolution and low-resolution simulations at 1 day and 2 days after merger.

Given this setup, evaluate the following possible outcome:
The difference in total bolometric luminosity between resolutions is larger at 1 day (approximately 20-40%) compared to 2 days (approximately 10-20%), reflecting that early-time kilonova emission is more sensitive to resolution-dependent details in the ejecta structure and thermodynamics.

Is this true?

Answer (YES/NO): NO